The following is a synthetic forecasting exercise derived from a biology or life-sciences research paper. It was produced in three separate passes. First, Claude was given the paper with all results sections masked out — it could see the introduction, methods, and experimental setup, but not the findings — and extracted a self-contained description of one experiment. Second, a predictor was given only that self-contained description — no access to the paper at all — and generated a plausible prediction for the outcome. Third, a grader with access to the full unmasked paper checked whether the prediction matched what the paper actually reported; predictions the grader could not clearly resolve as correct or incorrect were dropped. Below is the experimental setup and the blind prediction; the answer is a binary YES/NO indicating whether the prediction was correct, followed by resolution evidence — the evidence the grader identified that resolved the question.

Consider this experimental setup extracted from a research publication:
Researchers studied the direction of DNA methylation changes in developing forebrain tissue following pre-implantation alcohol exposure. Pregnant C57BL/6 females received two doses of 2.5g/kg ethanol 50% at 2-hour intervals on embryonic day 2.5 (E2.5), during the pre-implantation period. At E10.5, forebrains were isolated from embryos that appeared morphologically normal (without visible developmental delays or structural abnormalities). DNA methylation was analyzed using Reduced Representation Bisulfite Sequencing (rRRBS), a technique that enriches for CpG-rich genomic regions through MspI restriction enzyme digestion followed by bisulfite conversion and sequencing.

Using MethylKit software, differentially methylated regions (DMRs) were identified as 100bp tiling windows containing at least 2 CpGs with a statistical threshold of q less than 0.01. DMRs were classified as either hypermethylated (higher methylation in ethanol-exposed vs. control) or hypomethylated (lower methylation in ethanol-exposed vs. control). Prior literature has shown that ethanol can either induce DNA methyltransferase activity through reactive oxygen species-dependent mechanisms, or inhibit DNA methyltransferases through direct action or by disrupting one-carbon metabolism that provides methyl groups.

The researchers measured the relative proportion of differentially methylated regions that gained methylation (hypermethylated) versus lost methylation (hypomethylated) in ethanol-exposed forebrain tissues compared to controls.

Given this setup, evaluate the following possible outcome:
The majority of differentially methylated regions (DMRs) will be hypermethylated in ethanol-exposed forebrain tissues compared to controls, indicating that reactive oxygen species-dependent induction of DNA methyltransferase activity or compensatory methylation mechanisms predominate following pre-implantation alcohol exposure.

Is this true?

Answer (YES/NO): NO